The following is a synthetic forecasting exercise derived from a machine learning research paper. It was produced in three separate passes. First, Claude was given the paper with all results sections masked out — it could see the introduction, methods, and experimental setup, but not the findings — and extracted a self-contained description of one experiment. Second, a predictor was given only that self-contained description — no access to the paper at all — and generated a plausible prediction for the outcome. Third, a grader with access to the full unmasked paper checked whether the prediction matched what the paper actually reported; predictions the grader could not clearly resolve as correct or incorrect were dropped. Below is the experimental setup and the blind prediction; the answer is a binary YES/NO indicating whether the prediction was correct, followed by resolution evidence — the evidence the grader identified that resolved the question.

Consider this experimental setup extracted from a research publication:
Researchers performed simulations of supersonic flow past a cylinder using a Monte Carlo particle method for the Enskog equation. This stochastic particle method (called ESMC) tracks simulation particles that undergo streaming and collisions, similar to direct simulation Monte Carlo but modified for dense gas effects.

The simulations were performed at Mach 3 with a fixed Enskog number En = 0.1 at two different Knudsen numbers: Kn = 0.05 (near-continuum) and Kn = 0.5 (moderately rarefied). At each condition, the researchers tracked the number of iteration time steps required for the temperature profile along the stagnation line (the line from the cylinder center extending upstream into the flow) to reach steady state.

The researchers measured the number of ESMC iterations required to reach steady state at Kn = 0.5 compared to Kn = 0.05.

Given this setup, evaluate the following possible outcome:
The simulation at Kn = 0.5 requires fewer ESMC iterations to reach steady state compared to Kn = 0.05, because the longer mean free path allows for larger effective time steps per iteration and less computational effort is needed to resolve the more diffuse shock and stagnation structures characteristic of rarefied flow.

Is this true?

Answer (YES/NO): YES